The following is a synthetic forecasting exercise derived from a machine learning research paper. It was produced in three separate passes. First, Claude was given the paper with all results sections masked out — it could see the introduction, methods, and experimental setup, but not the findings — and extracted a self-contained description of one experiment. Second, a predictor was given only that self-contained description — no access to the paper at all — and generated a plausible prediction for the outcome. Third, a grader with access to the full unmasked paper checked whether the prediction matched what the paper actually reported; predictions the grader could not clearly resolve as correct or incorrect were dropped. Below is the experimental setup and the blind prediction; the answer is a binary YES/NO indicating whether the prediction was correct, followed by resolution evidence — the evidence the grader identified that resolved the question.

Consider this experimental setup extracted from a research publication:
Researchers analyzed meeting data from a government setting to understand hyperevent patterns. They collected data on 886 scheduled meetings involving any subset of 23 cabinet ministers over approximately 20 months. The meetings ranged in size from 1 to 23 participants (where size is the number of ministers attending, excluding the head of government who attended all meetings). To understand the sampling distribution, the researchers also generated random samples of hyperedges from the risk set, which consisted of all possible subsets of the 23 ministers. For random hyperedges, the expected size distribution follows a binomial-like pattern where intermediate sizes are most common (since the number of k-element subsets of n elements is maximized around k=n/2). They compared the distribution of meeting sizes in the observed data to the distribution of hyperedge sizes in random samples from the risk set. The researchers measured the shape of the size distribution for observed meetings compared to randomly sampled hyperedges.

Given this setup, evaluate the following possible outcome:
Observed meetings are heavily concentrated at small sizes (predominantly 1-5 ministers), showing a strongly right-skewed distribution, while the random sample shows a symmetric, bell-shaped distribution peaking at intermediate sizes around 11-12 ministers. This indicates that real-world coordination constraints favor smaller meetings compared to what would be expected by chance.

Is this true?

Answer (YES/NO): NO